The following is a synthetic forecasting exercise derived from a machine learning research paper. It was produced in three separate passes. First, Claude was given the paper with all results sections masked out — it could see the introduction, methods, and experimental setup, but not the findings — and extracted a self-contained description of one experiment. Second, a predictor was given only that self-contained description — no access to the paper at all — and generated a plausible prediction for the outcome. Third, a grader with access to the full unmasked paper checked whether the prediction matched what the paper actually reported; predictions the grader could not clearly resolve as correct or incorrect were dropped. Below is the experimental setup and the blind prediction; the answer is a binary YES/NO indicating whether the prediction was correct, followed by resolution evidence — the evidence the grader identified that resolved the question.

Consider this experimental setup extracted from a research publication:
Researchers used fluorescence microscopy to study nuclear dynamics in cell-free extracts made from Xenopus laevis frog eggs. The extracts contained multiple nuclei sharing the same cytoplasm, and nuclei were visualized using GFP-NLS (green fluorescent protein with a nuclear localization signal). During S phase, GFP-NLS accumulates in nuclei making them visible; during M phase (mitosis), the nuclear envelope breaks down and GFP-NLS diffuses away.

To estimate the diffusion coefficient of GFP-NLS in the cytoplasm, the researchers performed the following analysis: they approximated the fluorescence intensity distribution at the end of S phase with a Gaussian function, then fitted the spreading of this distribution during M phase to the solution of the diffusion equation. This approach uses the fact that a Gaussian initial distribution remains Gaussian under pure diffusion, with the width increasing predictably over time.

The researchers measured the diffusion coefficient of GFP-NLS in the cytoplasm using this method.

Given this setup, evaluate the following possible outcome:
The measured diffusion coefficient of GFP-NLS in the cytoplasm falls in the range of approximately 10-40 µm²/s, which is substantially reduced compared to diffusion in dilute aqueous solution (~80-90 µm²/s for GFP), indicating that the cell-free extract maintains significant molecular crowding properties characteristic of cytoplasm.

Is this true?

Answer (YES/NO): YES